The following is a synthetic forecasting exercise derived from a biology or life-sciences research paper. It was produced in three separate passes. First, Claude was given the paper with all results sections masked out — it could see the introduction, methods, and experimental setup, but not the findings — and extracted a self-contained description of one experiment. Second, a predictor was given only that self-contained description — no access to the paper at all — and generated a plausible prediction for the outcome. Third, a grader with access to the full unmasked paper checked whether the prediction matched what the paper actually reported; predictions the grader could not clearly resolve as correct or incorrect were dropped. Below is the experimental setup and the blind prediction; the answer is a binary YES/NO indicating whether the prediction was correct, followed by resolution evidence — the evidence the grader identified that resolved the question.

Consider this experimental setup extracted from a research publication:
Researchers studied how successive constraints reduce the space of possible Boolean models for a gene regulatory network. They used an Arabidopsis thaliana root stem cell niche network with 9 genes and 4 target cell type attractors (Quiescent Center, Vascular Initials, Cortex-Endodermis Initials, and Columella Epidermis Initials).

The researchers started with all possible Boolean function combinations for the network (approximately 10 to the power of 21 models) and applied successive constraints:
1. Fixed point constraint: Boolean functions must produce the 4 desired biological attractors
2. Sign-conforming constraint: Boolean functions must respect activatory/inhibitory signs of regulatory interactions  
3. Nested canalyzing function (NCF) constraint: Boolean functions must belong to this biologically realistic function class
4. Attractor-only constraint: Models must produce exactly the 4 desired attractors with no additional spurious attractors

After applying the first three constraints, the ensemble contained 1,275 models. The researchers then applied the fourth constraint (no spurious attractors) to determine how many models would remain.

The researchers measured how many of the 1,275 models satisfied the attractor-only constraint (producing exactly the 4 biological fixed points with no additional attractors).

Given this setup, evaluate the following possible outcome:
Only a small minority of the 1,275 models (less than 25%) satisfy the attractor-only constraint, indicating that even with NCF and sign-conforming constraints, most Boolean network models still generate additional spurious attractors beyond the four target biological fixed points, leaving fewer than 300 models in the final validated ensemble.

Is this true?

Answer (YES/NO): YES